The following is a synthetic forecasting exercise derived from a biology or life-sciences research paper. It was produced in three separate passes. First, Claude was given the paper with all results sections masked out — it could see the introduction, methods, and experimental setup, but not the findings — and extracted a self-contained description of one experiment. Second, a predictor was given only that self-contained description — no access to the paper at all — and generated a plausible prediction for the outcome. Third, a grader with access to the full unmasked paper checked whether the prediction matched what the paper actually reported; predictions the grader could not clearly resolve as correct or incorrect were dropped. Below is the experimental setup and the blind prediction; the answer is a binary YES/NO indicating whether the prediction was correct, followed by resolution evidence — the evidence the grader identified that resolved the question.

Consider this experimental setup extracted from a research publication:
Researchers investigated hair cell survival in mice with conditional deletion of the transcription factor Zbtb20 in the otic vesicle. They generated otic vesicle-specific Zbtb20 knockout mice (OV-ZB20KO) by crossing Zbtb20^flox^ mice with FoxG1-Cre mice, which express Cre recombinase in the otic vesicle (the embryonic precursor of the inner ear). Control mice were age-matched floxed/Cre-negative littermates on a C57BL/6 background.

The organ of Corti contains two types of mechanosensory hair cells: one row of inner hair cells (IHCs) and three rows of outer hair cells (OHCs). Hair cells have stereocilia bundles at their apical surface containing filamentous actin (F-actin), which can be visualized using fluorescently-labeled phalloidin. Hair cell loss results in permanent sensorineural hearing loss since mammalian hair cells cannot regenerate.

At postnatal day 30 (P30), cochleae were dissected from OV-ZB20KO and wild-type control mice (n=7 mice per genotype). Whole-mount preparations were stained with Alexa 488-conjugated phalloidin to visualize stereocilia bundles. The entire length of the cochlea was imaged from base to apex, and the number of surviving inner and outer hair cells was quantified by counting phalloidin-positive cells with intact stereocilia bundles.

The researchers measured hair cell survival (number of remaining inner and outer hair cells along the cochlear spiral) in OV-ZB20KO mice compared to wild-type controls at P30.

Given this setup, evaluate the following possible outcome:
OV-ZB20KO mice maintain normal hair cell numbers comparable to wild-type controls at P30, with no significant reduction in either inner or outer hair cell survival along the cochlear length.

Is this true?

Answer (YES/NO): NO